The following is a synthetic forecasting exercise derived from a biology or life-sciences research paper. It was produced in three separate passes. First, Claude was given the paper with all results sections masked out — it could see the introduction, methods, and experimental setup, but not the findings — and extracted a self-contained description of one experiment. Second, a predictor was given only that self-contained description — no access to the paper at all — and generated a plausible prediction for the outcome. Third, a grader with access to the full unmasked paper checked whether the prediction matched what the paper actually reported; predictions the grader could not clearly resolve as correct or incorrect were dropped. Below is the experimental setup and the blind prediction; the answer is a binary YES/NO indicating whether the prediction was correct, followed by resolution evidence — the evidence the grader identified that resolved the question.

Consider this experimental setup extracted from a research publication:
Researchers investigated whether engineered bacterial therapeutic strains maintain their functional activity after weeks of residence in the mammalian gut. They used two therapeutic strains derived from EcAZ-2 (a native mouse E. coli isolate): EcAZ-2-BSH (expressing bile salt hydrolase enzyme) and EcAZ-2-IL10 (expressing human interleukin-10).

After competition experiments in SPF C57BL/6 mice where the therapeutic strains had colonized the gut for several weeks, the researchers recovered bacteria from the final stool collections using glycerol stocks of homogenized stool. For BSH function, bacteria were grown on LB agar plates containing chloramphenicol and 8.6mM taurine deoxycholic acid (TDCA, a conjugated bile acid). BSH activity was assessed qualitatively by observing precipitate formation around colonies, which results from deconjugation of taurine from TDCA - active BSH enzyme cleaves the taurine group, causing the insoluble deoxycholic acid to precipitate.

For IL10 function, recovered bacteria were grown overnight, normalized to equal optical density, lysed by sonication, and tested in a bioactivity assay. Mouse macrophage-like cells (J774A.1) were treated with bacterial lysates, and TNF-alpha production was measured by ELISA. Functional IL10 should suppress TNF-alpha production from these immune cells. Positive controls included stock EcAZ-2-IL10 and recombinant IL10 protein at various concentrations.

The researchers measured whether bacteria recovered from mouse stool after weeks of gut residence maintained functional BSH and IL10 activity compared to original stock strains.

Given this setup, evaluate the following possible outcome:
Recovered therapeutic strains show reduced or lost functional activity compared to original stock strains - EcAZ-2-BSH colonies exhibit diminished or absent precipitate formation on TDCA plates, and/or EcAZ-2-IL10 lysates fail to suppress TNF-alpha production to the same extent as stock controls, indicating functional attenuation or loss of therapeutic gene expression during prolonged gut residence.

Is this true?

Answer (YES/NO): NO